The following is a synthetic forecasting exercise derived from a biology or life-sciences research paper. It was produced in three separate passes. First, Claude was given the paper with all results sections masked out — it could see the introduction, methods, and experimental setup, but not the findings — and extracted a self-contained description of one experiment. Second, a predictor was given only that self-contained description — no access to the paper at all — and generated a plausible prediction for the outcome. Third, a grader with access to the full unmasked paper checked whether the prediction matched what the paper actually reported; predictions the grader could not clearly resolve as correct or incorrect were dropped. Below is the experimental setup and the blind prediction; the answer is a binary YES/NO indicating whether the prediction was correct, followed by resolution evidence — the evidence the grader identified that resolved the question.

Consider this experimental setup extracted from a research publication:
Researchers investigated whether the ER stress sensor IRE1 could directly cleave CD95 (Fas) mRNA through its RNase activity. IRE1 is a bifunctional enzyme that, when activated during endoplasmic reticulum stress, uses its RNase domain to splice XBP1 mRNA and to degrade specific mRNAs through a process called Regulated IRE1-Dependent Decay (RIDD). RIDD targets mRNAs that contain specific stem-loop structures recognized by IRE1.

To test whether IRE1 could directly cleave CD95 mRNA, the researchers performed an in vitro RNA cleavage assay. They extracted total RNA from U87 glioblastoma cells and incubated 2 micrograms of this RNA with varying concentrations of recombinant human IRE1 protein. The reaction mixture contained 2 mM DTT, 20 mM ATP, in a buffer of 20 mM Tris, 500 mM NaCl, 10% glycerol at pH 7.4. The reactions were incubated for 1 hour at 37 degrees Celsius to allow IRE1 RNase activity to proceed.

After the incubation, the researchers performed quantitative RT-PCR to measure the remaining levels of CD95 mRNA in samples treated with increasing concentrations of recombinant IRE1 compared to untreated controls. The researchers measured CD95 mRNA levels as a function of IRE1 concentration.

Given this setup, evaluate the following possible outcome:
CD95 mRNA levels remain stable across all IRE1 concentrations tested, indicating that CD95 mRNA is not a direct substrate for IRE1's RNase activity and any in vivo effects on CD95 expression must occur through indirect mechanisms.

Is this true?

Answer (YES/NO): NO